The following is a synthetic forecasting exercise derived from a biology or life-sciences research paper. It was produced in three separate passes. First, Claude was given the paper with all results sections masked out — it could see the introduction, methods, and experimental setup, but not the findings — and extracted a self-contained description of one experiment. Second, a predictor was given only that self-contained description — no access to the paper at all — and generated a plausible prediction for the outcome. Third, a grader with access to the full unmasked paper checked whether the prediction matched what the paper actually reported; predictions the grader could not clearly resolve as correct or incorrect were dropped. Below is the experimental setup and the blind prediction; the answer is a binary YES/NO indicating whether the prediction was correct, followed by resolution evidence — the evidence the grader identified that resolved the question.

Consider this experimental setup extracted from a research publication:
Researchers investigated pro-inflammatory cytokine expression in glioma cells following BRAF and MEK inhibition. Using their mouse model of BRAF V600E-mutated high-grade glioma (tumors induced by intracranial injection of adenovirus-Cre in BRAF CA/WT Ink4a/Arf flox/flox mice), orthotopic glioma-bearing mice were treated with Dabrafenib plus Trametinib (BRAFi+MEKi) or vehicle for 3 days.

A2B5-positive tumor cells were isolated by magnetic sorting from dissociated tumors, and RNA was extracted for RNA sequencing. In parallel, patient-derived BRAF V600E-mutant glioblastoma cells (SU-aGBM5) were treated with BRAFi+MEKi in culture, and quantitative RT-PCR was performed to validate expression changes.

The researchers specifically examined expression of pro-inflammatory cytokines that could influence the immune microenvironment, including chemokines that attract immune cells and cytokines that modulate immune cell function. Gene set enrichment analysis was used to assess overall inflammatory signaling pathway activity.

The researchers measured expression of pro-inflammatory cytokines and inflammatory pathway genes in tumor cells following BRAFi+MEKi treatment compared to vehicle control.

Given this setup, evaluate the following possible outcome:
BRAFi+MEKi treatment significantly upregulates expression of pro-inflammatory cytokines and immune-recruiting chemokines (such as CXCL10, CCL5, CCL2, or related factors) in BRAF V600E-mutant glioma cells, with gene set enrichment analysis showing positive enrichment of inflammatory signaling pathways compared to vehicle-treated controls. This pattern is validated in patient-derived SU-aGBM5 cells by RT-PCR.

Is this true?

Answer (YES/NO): YES